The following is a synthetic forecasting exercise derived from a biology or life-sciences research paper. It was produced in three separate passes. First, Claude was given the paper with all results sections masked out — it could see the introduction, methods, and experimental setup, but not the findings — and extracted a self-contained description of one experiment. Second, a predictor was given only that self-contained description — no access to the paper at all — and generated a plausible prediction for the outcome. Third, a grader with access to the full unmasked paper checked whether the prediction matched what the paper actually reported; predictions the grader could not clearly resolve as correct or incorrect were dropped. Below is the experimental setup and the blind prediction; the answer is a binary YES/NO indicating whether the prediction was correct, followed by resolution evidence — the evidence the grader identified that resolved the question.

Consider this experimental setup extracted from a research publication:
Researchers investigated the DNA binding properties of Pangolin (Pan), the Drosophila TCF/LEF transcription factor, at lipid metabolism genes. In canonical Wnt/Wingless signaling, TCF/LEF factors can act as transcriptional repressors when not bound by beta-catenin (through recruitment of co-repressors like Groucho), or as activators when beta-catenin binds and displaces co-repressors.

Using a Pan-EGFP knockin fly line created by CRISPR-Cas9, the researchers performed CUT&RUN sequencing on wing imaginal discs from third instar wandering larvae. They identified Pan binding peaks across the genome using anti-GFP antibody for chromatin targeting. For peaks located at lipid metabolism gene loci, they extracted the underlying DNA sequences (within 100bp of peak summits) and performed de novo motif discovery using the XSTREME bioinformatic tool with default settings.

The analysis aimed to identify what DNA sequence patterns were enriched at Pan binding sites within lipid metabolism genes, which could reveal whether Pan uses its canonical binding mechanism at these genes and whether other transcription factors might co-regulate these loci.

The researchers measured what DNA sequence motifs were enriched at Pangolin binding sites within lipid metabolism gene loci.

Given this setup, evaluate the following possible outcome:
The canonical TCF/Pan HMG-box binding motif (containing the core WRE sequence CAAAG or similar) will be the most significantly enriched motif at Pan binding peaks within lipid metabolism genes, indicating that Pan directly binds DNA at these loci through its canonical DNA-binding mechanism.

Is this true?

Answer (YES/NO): NO